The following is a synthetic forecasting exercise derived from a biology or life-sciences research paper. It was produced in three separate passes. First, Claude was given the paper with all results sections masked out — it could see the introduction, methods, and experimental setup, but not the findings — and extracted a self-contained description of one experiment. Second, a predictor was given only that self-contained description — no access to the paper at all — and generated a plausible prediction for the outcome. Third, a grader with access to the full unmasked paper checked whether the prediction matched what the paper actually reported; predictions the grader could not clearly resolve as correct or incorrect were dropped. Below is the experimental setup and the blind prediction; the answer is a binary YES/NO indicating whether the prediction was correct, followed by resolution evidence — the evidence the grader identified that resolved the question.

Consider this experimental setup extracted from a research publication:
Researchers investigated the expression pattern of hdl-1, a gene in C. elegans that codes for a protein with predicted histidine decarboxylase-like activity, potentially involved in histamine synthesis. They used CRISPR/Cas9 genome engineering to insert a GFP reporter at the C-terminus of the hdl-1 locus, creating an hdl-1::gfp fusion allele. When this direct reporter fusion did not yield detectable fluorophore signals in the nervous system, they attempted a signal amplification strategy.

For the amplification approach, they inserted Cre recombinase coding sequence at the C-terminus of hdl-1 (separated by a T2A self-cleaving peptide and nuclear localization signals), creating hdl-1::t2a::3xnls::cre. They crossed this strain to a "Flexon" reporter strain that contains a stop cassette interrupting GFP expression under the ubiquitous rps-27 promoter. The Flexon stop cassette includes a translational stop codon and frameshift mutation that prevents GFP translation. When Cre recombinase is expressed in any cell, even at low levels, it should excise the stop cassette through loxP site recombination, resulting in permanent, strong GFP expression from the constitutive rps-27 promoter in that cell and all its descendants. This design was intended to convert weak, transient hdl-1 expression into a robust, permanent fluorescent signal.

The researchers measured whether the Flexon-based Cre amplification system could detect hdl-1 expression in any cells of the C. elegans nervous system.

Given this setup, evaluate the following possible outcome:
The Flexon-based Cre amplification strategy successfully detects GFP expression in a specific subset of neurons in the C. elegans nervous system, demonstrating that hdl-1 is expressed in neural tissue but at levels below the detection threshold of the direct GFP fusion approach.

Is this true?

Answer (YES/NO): NO